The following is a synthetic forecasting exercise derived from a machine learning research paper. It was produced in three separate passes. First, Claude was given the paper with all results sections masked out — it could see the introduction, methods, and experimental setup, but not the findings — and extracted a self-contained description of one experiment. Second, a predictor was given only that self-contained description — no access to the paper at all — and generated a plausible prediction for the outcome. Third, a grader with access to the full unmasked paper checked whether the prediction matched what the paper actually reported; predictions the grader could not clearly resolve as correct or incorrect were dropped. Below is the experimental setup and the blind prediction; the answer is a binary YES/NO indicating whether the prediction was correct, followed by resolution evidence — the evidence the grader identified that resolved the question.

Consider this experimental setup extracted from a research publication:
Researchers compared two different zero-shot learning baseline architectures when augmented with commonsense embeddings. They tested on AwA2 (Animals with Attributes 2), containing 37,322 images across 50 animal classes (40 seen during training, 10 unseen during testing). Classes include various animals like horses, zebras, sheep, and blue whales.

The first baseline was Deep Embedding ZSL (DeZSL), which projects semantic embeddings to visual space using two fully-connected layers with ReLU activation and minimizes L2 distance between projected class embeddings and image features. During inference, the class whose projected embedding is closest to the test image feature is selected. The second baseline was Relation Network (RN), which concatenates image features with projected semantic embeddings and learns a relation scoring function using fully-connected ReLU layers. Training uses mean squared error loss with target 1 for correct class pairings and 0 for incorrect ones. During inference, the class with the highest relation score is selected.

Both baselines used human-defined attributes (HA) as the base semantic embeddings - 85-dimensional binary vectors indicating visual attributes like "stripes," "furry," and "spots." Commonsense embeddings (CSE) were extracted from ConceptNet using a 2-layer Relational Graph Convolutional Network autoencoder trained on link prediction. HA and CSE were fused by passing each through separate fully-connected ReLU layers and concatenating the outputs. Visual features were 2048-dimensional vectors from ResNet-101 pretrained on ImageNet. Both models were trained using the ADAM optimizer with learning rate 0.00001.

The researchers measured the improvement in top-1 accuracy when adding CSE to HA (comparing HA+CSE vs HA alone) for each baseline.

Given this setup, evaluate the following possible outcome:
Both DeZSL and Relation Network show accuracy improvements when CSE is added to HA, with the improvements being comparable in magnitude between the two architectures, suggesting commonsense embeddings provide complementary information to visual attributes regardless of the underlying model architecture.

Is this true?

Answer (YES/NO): NO